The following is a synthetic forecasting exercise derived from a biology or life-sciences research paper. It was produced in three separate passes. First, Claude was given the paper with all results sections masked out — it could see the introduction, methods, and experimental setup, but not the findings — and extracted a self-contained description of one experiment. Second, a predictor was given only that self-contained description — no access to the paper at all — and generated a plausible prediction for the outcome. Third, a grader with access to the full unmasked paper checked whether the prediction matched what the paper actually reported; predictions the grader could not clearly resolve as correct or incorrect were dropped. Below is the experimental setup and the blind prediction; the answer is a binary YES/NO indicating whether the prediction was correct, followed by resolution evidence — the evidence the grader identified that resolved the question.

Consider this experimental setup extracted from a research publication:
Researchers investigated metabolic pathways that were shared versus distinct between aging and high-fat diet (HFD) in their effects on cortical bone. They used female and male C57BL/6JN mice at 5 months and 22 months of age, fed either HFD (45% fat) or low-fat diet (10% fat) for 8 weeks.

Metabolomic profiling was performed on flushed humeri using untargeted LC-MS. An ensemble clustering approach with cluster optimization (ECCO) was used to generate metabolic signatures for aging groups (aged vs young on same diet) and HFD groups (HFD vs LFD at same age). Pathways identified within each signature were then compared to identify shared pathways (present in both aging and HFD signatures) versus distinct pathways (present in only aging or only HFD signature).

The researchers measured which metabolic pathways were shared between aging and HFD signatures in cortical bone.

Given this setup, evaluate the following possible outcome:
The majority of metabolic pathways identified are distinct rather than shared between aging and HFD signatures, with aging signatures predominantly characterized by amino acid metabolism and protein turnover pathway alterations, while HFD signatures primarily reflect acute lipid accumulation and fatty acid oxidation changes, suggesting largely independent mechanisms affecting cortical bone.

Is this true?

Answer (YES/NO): NO